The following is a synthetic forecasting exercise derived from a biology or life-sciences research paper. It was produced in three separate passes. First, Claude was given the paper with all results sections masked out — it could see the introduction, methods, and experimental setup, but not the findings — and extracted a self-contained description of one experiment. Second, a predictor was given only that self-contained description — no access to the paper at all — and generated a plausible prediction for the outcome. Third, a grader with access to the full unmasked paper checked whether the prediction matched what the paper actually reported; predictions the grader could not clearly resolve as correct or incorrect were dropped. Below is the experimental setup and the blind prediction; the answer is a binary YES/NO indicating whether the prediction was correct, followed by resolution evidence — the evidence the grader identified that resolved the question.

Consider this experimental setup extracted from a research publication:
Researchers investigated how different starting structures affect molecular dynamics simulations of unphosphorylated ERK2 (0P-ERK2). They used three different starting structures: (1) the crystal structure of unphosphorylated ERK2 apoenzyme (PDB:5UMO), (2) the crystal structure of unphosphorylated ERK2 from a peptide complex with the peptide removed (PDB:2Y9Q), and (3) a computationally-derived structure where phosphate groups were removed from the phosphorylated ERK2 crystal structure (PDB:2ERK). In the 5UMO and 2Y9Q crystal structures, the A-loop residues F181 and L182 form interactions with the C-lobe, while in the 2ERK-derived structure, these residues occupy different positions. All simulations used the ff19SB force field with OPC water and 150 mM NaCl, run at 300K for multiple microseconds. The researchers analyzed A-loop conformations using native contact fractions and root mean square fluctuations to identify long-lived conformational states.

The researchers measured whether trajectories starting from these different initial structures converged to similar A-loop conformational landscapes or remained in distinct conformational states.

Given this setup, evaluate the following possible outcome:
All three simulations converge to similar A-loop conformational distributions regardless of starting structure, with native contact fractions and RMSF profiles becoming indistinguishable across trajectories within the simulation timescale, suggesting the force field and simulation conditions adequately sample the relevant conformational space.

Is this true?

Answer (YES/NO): NO